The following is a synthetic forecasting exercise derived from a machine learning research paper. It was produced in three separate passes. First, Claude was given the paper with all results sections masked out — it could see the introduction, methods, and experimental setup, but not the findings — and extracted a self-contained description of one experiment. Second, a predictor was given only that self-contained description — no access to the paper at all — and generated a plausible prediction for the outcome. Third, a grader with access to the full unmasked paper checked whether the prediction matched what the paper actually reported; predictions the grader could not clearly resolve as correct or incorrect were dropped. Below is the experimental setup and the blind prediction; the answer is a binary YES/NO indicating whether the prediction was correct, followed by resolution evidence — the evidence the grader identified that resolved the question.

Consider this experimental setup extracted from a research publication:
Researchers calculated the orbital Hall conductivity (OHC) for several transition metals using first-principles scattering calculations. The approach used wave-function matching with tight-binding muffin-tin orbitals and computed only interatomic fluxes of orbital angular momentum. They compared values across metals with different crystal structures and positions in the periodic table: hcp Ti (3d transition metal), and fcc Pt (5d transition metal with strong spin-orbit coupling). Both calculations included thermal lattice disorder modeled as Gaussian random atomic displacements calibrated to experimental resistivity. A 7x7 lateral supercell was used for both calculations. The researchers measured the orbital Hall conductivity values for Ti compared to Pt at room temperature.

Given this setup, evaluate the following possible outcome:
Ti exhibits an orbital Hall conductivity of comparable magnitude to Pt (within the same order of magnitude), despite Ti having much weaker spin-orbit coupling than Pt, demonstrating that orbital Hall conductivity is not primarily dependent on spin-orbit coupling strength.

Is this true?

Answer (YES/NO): YES